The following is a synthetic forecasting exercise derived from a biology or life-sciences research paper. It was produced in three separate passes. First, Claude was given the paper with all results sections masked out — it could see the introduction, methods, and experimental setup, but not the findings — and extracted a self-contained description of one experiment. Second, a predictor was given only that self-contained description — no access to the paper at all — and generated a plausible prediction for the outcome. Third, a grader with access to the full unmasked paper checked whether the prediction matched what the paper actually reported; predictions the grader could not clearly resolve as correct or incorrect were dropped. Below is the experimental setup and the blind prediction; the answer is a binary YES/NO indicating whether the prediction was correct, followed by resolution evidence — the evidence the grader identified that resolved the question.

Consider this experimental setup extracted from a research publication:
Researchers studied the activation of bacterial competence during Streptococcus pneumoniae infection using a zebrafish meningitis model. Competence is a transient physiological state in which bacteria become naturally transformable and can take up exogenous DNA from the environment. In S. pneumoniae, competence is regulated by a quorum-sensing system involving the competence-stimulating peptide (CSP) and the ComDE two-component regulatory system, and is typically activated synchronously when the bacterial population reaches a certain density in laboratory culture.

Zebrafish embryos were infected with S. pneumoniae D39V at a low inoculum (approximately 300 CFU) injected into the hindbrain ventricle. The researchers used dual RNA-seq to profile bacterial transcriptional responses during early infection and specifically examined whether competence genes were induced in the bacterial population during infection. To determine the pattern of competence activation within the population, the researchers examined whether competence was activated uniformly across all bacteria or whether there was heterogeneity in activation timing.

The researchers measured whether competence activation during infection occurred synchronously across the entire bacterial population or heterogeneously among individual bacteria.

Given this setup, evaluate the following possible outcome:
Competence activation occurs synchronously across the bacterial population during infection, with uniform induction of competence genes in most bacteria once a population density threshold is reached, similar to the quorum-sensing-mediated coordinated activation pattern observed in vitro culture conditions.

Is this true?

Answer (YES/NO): NO